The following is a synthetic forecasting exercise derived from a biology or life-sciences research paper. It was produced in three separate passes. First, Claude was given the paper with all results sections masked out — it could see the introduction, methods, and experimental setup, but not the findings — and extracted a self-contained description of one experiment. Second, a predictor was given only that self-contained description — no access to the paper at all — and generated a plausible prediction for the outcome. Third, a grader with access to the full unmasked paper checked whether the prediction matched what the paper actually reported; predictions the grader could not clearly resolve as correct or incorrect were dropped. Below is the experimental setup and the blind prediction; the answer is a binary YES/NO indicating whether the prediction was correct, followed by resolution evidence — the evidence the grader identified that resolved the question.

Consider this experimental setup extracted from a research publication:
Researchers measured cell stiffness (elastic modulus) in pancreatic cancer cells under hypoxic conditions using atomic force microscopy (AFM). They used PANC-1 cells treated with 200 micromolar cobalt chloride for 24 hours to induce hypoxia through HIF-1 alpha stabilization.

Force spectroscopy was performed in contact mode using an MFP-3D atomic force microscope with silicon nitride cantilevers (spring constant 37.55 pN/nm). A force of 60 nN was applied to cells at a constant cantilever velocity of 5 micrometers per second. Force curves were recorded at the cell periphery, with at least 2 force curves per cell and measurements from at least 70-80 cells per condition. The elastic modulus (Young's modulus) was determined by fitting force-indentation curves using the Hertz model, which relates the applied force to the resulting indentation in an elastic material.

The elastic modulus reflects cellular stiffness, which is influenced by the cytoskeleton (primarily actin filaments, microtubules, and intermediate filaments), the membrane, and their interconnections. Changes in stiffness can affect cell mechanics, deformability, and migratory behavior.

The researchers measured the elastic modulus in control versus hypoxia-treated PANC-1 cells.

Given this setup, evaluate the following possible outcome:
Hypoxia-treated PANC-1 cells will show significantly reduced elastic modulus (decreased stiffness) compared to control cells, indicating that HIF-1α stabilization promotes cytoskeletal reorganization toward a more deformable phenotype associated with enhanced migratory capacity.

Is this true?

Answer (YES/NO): YES